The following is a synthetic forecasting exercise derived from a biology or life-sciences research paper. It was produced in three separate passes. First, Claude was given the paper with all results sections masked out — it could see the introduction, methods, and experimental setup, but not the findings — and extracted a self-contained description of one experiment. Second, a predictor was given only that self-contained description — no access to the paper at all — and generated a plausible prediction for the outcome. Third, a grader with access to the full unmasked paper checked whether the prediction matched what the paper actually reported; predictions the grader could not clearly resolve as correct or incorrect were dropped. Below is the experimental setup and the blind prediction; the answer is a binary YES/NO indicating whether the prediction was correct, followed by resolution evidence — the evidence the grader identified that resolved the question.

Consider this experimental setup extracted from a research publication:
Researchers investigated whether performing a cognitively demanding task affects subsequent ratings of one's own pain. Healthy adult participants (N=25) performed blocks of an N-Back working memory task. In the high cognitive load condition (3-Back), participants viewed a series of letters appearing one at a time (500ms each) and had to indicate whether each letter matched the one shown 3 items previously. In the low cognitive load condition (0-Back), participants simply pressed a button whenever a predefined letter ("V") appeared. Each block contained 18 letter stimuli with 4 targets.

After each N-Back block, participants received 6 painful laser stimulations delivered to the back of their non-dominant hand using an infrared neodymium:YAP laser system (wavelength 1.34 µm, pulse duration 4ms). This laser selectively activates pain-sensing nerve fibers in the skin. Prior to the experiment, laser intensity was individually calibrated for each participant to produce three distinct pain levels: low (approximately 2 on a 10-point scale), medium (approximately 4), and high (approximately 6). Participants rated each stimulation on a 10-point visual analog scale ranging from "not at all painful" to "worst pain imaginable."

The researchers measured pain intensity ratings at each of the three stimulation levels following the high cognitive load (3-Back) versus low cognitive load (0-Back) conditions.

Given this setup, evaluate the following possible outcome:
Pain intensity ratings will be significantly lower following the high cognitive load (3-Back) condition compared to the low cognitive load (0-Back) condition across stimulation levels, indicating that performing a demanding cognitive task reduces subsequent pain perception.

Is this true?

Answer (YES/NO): NO